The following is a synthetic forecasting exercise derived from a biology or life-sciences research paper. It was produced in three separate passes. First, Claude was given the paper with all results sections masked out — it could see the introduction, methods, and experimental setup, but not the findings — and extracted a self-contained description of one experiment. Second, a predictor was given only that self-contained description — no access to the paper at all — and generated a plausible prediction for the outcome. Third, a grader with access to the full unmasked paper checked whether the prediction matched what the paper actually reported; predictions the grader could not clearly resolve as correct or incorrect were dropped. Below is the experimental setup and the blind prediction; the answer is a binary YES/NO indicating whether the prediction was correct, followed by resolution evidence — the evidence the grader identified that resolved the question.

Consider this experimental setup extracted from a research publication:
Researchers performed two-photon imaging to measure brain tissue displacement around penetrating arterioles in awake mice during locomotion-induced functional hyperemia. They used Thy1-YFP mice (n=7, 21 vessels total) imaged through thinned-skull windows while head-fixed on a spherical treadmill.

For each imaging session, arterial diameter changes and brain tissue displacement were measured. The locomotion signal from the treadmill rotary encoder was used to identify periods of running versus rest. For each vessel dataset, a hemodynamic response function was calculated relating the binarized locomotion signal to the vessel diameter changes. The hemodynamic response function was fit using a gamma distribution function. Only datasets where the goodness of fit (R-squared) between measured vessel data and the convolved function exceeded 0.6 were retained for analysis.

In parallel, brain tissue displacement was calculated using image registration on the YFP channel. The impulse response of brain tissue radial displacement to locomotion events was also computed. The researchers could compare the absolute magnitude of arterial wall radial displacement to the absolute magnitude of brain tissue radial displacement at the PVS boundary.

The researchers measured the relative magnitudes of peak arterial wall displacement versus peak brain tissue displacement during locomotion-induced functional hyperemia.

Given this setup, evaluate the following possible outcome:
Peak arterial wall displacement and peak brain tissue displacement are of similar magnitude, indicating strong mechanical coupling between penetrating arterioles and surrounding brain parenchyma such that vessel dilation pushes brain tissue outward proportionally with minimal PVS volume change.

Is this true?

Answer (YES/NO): NO